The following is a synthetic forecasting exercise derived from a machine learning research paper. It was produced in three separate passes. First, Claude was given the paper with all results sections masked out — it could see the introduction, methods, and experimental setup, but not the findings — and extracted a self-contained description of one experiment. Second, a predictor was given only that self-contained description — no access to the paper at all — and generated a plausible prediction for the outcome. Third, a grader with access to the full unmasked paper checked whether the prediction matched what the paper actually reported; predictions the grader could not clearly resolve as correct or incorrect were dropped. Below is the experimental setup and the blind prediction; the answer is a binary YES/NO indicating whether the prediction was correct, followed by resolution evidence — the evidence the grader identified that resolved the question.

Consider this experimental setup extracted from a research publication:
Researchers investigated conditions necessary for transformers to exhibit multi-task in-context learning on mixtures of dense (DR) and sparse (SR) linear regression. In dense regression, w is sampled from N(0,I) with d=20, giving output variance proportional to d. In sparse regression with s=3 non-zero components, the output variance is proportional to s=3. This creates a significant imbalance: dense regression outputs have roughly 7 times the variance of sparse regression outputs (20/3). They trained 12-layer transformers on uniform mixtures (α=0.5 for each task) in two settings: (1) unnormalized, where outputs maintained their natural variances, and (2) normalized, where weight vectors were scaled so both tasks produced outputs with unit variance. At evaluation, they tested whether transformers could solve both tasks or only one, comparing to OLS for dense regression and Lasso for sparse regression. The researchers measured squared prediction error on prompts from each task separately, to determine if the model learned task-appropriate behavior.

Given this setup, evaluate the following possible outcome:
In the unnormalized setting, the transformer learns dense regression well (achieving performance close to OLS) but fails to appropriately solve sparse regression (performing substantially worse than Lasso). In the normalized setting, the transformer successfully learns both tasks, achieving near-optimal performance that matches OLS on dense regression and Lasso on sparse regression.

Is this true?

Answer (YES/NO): YES